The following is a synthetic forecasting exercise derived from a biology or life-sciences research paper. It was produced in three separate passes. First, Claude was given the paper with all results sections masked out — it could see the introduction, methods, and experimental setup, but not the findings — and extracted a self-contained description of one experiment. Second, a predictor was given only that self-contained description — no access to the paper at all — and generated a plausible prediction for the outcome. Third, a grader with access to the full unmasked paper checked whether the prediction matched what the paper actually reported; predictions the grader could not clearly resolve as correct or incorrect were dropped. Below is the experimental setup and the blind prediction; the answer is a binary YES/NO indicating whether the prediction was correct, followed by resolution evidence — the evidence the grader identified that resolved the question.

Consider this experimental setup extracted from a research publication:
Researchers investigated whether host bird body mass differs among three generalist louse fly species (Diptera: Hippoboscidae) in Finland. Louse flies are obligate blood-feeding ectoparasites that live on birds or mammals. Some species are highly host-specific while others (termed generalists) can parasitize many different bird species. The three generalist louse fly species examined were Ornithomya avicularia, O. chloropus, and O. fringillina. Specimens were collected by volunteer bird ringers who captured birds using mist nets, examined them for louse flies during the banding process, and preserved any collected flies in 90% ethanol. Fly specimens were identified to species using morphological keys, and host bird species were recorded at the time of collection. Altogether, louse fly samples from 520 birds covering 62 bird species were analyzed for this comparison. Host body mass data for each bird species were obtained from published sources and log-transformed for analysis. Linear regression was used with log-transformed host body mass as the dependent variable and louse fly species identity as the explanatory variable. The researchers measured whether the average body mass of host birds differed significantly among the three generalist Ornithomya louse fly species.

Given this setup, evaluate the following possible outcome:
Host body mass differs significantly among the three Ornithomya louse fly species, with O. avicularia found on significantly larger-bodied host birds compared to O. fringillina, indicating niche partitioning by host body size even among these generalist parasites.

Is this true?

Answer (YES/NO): NO